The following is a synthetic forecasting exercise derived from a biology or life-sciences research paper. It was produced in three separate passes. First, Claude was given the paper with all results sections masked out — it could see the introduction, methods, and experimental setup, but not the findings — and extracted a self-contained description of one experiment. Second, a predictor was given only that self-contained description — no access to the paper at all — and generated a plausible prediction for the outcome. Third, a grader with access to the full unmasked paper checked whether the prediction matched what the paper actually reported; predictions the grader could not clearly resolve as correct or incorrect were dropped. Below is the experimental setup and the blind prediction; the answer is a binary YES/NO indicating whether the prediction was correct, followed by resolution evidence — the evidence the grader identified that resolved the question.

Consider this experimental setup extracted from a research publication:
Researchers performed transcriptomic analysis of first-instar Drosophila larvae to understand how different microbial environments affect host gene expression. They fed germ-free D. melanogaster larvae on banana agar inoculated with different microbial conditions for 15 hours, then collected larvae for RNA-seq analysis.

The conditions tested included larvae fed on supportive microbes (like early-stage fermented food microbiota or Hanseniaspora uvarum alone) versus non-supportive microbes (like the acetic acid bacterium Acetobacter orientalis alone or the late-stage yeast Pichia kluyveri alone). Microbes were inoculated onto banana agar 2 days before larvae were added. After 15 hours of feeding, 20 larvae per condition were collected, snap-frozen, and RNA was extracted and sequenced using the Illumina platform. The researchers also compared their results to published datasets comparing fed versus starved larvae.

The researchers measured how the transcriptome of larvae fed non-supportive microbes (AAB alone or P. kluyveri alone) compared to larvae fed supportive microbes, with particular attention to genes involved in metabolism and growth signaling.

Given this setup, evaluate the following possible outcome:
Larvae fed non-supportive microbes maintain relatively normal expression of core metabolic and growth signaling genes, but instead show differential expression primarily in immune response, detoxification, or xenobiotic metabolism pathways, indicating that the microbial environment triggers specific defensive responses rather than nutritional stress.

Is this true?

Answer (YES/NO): NO